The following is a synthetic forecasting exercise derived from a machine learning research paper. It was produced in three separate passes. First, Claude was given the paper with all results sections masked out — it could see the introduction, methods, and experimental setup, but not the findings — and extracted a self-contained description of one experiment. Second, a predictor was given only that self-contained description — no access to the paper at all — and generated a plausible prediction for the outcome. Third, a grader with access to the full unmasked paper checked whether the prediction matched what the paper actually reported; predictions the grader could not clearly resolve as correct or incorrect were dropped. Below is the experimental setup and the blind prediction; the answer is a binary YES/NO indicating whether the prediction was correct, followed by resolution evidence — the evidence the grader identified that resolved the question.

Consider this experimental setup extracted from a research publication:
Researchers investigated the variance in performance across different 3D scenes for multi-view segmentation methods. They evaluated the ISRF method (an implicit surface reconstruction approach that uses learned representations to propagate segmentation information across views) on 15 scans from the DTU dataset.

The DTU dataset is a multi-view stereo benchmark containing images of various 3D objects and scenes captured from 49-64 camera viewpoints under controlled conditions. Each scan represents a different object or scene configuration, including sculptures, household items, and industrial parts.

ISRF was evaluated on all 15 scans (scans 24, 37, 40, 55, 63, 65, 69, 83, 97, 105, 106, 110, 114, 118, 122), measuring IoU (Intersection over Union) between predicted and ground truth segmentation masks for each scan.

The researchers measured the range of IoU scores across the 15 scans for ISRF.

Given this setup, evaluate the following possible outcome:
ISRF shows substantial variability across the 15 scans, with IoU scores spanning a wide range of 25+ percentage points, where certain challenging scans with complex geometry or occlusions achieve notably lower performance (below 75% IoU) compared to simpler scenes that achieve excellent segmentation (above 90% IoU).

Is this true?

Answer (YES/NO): NO